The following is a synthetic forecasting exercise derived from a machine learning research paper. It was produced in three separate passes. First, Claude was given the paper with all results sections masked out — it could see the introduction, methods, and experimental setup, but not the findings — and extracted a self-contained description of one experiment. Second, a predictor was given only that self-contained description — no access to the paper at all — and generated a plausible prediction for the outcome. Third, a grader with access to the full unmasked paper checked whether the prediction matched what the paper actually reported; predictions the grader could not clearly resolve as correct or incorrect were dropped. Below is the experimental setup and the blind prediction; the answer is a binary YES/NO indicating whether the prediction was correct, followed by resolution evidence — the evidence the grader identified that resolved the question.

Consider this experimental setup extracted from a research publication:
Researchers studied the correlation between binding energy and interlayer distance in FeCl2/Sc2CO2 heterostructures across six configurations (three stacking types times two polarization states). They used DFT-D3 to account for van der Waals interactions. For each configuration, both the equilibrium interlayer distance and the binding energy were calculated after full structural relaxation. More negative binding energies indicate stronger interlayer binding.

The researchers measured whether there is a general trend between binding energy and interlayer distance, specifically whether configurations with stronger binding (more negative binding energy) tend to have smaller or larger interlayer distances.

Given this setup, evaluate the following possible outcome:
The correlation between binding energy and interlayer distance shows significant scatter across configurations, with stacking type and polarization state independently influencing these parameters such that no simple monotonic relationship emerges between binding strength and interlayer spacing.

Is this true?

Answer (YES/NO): NO